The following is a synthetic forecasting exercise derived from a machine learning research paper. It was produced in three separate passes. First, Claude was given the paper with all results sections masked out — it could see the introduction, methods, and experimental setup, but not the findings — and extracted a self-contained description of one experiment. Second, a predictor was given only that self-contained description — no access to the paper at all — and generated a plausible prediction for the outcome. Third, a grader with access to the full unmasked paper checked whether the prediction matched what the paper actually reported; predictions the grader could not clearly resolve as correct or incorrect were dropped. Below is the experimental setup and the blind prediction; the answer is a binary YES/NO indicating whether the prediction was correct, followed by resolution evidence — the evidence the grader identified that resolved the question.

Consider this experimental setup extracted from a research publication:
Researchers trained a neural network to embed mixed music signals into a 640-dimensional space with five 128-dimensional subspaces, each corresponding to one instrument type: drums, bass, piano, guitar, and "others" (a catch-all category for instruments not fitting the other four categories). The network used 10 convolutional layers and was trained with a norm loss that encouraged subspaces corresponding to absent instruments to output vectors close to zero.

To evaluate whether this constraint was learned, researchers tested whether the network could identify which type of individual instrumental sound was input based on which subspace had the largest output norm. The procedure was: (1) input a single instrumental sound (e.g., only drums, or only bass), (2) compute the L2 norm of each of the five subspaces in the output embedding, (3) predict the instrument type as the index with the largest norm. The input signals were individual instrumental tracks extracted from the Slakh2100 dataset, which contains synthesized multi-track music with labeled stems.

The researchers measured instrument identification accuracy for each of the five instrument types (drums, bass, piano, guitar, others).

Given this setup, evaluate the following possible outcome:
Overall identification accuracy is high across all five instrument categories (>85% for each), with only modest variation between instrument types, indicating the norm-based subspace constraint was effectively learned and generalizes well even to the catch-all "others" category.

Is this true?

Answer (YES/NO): NO